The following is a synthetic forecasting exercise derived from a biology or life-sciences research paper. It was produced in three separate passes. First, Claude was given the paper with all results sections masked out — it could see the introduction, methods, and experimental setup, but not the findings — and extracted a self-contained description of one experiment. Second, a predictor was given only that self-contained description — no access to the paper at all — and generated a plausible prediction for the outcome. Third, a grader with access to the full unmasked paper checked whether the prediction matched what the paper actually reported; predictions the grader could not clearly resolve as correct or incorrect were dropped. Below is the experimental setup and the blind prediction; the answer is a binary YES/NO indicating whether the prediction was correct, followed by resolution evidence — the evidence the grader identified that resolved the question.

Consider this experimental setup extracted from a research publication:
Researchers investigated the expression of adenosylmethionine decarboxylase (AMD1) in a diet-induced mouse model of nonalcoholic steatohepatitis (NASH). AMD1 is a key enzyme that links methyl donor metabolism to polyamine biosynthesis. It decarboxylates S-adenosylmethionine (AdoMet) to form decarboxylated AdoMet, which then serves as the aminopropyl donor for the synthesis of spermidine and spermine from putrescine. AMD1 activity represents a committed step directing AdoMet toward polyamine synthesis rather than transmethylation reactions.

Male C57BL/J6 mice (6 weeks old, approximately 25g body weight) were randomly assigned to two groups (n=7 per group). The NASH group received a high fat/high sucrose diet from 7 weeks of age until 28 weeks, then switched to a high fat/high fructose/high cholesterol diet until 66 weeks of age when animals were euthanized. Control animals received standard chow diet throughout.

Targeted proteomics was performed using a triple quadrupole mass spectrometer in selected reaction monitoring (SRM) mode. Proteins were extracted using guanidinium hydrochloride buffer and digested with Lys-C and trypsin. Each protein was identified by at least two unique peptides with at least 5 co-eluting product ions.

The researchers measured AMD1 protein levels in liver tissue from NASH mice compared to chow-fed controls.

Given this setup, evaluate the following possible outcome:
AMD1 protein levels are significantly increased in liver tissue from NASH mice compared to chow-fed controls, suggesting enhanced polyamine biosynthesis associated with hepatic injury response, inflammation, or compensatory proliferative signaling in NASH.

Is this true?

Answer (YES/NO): YES